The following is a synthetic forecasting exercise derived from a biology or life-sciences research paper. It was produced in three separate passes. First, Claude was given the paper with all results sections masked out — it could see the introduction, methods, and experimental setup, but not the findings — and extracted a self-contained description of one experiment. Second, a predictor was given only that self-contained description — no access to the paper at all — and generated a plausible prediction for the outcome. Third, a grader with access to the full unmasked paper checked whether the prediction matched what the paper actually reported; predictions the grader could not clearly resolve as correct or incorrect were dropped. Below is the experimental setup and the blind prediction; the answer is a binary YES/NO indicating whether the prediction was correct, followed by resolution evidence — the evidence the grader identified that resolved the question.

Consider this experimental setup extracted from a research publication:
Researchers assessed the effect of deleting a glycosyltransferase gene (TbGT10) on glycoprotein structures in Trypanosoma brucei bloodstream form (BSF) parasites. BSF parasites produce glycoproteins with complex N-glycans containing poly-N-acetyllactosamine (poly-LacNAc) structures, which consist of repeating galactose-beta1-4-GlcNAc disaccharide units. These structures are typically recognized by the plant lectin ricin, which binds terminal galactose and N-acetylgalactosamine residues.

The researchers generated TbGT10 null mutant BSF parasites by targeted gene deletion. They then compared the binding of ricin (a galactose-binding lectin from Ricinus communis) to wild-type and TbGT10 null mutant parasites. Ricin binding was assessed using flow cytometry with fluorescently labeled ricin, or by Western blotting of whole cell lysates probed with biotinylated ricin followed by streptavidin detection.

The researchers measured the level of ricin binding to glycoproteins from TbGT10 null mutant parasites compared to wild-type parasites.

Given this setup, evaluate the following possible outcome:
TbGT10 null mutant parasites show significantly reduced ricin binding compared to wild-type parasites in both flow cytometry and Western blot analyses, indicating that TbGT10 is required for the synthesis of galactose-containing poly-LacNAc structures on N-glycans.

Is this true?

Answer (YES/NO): NO